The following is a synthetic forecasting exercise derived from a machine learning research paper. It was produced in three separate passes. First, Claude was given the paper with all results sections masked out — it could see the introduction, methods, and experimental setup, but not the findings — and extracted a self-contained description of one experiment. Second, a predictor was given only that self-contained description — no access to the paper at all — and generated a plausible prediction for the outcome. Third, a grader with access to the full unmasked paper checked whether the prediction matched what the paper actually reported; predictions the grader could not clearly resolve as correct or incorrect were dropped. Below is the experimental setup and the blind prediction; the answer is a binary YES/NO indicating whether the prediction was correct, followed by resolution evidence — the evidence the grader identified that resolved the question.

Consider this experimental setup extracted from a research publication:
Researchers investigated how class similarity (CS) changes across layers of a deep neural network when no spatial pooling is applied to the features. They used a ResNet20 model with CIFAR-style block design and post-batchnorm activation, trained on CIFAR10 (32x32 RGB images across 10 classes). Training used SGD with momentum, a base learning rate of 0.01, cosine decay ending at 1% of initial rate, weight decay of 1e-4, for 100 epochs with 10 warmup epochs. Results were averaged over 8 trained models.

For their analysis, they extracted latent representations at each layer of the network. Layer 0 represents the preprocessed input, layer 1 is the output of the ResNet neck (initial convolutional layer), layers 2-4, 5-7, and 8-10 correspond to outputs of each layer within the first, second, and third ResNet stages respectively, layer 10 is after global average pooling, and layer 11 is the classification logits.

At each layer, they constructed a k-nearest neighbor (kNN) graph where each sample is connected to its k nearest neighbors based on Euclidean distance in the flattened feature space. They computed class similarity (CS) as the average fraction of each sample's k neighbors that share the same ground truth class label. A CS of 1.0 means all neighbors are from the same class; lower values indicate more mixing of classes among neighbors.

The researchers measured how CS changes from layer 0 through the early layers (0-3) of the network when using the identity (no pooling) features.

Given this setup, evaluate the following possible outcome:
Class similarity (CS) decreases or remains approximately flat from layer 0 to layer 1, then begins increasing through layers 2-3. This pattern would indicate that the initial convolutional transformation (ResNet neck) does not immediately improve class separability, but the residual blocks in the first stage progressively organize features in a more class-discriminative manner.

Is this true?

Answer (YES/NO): NO